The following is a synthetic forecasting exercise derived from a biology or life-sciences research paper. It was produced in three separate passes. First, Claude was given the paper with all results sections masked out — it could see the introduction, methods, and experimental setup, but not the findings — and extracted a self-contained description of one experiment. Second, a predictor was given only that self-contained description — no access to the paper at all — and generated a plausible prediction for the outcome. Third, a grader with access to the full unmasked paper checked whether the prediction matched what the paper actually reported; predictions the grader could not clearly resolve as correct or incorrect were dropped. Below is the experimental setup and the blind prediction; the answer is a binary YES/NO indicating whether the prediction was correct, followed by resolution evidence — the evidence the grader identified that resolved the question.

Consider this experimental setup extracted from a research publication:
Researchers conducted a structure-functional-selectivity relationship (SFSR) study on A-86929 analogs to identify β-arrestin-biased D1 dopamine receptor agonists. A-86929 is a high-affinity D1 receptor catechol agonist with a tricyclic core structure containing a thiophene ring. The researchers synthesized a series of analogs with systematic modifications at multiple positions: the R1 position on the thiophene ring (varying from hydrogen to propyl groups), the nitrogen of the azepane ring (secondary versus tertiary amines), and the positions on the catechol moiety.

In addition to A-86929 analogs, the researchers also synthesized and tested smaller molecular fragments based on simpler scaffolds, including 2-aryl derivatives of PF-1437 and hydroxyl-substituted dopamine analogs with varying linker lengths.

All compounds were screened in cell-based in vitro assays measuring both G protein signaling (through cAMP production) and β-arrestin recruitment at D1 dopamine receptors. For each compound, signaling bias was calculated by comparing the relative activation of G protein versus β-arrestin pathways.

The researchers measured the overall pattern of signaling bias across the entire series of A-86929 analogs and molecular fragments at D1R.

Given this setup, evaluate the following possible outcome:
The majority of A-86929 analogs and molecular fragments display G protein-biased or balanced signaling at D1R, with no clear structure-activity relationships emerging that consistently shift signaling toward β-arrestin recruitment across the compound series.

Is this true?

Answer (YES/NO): YES